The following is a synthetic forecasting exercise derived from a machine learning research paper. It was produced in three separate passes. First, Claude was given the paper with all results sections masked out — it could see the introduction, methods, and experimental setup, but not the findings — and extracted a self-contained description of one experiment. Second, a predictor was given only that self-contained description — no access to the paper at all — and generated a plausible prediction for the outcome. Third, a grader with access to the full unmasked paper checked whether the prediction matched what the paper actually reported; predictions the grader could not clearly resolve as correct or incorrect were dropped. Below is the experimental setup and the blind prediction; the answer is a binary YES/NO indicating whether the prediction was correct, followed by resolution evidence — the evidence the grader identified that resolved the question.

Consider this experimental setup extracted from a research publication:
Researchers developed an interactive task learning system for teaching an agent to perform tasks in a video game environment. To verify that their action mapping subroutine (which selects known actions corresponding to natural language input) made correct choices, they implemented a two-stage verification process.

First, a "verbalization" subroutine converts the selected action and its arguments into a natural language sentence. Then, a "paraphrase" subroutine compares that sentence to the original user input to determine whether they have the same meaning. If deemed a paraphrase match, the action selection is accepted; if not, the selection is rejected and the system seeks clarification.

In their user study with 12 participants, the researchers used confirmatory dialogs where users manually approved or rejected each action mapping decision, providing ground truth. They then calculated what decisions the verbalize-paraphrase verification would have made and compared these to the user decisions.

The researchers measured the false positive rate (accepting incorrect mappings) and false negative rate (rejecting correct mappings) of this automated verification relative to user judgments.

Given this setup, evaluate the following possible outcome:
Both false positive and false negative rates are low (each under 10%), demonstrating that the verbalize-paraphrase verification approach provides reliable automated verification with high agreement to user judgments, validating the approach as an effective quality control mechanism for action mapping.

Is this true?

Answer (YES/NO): NO